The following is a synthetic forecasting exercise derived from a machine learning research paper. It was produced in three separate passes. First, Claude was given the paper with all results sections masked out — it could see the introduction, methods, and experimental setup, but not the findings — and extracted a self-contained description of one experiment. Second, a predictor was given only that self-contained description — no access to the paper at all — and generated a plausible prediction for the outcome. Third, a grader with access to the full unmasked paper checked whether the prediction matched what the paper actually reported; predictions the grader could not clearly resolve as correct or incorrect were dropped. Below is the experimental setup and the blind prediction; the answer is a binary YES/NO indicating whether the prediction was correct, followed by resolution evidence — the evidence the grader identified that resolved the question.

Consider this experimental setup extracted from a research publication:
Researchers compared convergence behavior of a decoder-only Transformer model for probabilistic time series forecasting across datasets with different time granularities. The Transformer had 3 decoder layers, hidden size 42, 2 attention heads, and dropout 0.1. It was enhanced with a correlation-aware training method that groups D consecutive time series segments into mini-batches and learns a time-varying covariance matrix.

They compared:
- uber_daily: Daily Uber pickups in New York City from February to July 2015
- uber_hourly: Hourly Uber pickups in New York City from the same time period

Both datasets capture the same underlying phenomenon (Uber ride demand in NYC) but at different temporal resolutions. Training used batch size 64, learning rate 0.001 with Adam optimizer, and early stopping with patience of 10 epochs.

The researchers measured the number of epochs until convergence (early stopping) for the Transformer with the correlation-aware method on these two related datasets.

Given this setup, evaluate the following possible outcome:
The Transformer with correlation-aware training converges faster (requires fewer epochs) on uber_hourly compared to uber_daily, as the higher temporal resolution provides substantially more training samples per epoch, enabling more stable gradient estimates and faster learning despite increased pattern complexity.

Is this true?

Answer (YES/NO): NO